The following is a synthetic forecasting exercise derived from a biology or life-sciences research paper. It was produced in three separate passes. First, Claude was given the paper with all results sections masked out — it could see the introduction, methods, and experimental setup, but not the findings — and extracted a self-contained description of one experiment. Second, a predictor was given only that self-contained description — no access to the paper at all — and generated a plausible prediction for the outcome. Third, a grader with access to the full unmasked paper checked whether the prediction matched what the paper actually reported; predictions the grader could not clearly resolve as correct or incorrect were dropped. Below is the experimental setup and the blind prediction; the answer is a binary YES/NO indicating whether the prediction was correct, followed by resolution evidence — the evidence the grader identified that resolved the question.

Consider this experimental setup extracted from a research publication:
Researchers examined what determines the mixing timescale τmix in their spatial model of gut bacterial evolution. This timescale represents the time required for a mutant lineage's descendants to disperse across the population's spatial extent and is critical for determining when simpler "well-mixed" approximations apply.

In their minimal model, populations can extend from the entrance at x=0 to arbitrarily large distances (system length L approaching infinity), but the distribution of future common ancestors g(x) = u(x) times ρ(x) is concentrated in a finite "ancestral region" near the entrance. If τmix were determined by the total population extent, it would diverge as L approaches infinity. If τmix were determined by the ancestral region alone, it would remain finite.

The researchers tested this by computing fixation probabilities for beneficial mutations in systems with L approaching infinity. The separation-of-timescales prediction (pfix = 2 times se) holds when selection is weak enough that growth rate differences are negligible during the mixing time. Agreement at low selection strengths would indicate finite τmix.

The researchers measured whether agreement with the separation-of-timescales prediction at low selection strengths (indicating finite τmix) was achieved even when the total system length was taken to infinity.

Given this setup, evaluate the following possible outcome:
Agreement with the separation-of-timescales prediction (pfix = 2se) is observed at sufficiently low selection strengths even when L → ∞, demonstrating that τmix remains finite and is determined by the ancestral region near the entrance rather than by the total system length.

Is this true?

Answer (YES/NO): YES